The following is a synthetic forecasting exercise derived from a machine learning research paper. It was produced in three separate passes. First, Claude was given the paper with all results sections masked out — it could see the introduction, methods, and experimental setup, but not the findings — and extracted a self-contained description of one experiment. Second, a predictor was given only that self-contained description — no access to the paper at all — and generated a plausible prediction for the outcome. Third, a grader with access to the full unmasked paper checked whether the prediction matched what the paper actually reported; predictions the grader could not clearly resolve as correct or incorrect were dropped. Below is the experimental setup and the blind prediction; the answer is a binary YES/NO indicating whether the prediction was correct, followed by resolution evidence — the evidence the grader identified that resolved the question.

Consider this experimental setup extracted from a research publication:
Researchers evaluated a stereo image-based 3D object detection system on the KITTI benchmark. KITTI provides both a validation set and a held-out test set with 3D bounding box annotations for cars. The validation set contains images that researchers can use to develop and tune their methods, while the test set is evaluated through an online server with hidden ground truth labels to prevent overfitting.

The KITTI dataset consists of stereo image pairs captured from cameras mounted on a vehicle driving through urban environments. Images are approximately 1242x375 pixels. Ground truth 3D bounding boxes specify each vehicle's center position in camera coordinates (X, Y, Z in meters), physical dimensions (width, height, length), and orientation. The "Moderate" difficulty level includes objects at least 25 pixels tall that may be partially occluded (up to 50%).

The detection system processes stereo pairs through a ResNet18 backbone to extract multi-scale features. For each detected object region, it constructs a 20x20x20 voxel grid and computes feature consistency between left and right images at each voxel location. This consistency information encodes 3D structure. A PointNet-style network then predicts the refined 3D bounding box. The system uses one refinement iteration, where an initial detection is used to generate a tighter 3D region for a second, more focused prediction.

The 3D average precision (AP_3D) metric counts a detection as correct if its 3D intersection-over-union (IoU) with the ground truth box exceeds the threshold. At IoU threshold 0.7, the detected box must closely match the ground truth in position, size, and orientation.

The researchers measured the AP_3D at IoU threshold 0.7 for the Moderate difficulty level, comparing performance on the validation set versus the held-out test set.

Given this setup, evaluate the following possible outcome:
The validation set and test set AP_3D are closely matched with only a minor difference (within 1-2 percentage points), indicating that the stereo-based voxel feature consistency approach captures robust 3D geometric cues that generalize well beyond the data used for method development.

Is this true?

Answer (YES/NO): NO